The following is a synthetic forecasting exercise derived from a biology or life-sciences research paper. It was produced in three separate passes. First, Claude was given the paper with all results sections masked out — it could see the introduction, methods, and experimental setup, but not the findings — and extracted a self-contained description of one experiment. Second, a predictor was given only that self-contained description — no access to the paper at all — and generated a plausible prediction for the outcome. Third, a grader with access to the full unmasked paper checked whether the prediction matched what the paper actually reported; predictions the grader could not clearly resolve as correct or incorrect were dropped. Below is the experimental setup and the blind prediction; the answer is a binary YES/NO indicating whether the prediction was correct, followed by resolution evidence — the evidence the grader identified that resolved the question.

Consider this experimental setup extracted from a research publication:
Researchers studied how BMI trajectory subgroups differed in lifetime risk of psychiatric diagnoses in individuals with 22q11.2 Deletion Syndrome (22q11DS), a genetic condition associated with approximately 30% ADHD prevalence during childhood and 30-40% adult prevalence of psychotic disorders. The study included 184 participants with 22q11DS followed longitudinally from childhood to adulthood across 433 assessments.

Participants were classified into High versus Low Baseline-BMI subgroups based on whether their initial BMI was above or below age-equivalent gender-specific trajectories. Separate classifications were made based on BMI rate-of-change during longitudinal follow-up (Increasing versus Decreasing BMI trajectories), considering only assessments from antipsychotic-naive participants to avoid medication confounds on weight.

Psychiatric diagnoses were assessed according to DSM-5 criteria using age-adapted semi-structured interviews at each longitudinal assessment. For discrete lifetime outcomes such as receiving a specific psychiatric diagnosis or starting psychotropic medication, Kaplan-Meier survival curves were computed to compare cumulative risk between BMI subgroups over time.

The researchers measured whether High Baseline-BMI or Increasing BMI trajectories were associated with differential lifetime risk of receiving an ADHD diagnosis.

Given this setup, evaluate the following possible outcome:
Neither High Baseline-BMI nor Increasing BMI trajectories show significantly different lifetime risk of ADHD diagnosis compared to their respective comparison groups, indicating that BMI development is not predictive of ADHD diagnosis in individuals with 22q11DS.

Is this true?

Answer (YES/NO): NO